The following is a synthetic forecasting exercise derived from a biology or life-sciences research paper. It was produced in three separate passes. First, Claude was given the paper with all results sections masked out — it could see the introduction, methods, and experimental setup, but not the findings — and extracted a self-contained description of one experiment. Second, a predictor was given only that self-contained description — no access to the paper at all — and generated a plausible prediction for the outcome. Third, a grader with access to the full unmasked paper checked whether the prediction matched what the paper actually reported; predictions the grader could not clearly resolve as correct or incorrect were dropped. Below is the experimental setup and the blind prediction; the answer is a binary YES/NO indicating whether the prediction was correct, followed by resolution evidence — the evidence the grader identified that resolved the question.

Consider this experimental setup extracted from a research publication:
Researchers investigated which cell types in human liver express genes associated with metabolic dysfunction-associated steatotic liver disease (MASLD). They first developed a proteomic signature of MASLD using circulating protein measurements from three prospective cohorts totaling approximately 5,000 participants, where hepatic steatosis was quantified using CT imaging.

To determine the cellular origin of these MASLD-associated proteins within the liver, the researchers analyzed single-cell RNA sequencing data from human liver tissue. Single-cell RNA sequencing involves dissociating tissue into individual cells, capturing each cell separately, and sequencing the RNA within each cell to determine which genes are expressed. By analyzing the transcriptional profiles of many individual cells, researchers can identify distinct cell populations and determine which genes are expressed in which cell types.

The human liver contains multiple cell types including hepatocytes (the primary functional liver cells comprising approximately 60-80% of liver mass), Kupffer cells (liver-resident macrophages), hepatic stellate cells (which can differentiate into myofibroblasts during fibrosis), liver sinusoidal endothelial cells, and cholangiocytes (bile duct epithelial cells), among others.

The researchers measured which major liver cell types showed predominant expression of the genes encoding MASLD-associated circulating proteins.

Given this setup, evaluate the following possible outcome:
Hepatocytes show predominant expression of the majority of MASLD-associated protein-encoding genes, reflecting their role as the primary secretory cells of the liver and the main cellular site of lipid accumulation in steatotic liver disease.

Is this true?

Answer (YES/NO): YES